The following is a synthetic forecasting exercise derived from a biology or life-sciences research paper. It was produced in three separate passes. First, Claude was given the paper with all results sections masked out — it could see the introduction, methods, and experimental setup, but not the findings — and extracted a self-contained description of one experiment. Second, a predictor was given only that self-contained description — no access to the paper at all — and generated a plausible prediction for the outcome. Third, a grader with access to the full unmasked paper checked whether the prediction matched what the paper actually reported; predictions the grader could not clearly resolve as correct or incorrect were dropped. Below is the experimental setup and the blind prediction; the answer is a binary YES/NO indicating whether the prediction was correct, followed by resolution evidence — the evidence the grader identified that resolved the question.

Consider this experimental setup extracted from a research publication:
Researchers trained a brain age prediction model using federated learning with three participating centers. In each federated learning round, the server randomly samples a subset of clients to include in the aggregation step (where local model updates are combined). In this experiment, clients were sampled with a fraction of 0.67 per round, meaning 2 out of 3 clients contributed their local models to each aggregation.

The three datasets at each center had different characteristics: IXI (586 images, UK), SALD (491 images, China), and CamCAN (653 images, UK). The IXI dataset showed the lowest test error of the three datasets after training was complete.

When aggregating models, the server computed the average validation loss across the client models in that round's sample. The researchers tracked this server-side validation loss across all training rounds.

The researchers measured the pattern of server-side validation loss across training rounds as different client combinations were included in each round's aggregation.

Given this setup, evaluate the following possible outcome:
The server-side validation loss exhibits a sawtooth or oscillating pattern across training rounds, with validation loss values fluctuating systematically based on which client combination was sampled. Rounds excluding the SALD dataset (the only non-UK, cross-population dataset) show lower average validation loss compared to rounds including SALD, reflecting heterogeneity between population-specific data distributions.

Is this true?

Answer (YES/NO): NO